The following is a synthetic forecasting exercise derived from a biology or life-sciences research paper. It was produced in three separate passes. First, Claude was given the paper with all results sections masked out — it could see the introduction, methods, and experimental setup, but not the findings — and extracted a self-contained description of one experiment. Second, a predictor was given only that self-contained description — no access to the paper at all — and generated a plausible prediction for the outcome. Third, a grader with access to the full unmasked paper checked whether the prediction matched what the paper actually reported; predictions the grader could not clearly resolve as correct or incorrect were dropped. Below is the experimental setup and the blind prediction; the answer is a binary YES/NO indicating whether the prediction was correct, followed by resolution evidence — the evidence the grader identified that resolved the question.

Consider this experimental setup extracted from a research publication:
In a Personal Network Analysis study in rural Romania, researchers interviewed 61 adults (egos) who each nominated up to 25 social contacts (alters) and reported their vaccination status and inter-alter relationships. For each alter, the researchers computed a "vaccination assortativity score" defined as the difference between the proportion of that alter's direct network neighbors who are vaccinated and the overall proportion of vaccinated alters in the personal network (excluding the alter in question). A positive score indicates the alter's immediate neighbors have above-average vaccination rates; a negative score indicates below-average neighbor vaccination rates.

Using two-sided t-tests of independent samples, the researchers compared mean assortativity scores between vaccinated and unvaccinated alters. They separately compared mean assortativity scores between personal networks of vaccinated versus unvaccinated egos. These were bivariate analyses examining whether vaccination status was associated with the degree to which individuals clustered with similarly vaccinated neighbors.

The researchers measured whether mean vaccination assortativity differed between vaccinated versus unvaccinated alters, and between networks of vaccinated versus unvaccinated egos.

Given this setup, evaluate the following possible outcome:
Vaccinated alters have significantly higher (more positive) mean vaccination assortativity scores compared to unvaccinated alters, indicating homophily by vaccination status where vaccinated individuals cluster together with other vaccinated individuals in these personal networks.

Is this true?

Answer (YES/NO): YES